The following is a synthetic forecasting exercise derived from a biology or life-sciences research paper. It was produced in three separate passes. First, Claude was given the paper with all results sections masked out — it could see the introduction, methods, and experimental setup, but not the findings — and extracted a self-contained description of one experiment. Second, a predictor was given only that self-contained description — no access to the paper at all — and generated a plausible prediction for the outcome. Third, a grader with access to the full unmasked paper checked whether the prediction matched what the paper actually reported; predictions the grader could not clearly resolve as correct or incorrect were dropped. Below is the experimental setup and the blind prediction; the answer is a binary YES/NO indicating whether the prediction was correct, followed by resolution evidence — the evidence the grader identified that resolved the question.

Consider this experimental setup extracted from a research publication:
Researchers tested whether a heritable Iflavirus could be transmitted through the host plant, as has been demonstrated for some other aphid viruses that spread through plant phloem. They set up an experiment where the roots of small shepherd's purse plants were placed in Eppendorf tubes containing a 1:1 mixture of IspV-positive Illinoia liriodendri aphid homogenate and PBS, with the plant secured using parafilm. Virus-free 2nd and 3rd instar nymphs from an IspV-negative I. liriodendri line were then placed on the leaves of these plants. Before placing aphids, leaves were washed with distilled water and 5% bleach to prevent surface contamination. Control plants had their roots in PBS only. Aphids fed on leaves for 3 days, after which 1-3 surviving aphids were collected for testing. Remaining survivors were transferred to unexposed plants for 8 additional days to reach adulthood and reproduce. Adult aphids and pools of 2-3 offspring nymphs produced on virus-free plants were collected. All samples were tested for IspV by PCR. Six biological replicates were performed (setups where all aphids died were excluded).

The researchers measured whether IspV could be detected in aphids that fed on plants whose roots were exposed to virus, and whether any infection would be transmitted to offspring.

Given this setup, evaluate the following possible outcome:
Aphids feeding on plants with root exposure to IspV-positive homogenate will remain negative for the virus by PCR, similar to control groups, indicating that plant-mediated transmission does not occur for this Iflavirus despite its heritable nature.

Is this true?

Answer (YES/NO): NO